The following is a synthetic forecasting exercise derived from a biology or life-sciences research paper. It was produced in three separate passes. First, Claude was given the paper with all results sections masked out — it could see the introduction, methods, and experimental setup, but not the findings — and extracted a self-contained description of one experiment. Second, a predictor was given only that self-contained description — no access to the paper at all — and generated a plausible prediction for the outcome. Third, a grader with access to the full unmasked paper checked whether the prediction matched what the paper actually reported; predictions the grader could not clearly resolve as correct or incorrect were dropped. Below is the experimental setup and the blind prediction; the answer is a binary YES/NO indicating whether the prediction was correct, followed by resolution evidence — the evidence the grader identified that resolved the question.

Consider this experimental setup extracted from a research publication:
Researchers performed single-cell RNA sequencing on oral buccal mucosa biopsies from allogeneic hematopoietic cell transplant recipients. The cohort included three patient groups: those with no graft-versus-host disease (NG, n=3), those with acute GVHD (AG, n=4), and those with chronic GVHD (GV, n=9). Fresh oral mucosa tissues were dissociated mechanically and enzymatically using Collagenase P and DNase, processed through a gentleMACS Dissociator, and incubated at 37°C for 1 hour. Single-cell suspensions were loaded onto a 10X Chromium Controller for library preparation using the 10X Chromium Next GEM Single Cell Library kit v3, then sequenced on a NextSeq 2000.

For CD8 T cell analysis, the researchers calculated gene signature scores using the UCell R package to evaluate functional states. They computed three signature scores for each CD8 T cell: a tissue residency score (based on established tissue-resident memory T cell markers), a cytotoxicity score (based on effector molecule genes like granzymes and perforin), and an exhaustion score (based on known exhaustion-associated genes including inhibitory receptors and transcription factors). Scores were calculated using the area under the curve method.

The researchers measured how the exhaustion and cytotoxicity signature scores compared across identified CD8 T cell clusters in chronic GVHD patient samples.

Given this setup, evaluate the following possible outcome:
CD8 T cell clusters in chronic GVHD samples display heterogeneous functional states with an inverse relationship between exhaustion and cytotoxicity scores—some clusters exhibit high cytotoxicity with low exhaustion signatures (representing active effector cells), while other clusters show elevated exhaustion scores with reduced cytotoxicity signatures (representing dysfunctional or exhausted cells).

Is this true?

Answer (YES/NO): NO